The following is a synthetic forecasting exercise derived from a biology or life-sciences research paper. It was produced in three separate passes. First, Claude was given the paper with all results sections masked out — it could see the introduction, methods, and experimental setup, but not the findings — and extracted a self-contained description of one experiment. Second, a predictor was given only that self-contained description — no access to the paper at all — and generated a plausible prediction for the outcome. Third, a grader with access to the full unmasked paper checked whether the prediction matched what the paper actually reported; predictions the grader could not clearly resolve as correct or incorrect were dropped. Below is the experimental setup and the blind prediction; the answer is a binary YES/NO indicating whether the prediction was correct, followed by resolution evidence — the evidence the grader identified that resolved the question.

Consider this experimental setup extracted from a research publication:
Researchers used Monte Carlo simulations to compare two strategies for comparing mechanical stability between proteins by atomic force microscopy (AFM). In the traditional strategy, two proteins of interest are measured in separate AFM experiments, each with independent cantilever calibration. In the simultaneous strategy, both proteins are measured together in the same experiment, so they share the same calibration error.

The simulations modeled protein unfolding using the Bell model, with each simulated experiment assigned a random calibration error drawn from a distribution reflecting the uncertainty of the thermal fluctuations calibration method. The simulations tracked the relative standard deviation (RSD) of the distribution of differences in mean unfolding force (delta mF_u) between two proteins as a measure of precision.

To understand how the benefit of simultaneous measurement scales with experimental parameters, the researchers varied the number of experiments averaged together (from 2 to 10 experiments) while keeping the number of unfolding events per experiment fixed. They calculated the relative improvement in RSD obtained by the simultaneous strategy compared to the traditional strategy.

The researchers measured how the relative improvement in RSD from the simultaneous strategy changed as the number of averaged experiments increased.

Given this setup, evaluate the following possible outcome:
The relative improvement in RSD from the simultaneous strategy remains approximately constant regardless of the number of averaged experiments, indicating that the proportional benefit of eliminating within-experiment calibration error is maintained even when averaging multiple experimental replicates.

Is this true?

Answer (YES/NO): YES